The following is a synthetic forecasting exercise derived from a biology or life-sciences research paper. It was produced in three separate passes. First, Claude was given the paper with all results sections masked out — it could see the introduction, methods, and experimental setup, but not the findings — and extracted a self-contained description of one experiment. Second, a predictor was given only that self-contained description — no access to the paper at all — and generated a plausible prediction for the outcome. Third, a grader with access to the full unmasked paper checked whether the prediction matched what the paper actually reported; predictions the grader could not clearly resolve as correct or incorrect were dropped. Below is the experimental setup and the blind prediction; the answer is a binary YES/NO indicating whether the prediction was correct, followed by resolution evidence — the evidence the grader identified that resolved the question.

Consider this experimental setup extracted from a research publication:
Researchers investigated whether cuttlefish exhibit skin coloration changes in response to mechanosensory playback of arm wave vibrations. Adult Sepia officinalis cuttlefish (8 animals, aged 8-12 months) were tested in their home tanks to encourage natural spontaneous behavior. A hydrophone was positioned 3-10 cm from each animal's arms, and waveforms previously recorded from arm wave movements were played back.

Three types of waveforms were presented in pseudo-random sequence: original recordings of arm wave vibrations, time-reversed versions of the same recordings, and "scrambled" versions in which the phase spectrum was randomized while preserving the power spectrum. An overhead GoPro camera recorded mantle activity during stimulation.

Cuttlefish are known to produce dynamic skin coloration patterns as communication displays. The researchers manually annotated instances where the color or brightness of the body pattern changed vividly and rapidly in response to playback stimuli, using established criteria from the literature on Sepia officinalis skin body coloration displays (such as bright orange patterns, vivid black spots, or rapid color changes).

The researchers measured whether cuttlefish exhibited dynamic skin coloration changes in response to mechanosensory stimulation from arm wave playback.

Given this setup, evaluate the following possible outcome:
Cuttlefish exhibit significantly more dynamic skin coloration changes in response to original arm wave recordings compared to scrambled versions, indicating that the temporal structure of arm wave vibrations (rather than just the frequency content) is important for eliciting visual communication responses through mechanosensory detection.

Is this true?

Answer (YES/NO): YES